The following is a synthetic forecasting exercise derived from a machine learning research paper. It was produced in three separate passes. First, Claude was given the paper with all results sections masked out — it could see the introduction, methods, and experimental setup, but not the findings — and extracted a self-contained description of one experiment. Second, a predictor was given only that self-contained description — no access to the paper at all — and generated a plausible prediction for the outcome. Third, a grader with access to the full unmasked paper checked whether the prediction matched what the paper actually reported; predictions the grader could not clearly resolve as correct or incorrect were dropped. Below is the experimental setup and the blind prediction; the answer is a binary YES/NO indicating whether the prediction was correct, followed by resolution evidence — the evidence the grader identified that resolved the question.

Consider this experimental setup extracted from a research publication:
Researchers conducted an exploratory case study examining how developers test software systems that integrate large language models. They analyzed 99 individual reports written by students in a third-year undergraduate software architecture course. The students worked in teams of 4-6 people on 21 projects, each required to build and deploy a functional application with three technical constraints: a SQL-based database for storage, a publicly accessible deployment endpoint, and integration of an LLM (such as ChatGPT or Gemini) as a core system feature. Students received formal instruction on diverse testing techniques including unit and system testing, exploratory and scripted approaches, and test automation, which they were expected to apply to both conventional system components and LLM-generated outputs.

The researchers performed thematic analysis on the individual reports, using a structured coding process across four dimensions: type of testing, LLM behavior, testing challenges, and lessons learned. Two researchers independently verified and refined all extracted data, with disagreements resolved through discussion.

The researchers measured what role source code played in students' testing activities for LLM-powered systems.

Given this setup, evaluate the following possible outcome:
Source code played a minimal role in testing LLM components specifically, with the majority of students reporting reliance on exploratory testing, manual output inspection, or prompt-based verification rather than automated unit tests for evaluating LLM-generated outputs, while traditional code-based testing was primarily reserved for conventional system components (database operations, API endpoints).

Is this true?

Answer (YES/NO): NO